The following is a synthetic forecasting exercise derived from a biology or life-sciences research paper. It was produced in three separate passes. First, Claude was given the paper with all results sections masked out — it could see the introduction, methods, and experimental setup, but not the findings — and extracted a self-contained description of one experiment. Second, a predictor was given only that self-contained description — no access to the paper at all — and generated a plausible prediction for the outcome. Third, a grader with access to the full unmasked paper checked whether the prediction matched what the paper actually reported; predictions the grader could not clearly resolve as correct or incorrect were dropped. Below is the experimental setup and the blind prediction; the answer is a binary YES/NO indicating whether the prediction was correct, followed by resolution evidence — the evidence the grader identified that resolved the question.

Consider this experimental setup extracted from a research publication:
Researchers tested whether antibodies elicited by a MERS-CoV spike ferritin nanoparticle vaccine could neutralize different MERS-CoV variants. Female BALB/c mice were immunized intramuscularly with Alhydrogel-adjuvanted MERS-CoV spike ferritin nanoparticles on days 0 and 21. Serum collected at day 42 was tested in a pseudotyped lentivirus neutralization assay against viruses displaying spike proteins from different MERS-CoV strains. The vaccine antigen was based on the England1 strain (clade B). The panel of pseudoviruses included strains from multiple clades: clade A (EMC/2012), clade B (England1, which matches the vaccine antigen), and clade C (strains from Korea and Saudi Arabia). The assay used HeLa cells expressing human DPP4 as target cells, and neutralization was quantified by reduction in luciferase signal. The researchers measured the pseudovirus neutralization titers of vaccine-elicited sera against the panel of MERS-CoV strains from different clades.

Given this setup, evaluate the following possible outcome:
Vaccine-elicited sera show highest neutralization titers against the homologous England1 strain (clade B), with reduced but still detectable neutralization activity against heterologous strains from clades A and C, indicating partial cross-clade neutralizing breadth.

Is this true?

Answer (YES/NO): NO